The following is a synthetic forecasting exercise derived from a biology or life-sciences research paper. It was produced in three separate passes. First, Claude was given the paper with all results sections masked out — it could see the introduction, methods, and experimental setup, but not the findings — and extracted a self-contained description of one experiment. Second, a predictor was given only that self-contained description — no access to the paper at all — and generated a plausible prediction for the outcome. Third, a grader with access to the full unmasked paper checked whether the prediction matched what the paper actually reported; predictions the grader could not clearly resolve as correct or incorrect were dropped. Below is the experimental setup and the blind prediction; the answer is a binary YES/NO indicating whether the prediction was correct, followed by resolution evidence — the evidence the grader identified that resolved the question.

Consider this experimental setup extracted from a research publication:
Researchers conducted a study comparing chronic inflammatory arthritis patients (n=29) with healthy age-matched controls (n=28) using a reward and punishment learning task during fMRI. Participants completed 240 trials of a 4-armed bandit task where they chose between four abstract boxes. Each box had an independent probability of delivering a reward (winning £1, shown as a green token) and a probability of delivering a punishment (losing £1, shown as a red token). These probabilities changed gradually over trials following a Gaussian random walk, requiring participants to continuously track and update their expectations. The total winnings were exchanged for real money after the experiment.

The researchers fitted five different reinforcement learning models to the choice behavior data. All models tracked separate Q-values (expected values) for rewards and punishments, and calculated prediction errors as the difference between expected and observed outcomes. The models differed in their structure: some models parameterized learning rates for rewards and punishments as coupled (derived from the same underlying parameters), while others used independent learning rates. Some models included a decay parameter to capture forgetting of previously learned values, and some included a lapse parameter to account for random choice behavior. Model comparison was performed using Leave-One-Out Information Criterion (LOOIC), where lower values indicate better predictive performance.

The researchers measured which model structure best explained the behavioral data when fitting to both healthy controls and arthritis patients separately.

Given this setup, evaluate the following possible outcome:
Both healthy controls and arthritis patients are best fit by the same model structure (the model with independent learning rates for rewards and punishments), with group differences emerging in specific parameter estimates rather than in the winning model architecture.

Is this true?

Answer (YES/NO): NO